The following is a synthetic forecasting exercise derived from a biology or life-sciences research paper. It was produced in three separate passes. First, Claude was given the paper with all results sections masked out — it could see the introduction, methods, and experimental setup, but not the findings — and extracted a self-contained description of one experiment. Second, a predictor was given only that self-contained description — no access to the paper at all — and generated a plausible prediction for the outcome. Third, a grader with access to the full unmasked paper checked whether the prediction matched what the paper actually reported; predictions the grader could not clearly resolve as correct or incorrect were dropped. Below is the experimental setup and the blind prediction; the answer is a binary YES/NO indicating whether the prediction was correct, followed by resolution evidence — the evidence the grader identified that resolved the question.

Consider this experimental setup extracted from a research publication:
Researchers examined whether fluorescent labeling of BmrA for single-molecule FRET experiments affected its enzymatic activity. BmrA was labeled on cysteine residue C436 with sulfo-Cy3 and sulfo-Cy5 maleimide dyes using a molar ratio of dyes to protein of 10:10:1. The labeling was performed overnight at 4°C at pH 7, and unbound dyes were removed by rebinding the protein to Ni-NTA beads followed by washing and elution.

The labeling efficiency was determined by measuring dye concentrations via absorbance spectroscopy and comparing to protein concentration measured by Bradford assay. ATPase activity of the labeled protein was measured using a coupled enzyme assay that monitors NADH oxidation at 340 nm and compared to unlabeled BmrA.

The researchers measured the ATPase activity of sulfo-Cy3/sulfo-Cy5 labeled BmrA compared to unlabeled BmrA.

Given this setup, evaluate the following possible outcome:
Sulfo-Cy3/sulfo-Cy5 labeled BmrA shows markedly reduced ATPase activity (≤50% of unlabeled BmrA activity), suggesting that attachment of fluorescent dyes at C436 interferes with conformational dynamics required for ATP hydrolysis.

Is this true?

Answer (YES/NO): NO